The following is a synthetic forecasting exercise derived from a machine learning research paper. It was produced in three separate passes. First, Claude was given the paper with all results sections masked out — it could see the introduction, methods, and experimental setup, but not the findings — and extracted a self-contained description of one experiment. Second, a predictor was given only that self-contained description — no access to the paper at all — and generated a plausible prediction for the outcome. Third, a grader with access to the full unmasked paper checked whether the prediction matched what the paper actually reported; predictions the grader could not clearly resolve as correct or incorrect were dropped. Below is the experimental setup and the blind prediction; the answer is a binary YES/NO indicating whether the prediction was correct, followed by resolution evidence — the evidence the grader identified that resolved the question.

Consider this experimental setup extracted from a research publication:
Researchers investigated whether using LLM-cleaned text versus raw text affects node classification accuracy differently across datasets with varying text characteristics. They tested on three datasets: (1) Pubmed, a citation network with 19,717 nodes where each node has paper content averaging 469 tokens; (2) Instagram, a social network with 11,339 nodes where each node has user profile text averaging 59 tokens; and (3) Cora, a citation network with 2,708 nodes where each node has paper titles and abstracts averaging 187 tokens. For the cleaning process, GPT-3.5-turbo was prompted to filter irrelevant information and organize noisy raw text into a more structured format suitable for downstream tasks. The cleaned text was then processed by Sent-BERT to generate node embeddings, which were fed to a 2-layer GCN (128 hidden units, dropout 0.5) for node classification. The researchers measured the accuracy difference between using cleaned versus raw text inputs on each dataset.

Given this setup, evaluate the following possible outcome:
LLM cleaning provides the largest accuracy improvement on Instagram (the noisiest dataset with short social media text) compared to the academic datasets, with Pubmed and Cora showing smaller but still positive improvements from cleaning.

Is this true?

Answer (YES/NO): NO